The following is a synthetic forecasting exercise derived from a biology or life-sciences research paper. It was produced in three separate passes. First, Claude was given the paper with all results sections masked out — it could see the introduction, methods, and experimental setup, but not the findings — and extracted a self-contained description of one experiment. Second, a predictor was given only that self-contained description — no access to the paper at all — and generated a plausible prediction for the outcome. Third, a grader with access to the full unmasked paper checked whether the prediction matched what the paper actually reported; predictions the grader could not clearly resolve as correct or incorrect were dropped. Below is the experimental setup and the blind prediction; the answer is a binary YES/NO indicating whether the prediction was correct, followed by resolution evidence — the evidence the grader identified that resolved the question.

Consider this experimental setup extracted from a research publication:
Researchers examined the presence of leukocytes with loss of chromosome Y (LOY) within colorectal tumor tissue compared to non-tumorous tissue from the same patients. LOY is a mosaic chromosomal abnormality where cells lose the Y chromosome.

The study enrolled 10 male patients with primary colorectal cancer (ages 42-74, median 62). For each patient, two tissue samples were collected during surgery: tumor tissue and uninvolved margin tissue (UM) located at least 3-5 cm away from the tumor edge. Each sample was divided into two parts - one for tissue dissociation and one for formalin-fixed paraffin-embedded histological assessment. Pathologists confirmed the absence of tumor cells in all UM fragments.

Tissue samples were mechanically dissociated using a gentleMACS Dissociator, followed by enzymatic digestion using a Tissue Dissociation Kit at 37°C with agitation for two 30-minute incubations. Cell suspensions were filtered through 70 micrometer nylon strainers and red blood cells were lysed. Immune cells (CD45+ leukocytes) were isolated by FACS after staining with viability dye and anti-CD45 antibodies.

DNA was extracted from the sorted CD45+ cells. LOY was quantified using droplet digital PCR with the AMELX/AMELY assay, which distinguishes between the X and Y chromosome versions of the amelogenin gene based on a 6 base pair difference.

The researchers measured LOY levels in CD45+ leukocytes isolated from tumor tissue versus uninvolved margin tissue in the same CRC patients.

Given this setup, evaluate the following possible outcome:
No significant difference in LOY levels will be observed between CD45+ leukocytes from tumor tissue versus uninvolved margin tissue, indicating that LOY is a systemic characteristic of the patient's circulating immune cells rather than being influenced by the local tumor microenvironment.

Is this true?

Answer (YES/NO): NO